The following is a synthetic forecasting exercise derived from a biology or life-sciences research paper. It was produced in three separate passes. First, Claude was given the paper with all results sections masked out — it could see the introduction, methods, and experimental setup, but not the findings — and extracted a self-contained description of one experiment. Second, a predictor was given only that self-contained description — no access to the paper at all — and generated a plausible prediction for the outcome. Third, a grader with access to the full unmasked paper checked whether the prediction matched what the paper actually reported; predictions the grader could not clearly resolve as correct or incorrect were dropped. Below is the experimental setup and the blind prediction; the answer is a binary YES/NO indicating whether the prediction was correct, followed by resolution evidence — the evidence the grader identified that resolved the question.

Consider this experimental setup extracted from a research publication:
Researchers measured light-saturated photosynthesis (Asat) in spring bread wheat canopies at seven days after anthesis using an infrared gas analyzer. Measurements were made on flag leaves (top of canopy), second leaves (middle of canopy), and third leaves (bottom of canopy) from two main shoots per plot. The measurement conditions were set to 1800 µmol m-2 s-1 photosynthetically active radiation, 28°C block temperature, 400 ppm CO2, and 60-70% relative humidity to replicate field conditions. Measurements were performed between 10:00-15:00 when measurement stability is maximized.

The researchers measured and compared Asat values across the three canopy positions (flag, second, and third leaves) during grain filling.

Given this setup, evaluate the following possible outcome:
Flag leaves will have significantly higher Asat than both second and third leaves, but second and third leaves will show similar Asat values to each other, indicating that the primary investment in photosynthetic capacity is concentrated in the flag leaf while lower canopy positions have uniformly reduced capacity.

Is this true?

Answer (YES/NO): NO